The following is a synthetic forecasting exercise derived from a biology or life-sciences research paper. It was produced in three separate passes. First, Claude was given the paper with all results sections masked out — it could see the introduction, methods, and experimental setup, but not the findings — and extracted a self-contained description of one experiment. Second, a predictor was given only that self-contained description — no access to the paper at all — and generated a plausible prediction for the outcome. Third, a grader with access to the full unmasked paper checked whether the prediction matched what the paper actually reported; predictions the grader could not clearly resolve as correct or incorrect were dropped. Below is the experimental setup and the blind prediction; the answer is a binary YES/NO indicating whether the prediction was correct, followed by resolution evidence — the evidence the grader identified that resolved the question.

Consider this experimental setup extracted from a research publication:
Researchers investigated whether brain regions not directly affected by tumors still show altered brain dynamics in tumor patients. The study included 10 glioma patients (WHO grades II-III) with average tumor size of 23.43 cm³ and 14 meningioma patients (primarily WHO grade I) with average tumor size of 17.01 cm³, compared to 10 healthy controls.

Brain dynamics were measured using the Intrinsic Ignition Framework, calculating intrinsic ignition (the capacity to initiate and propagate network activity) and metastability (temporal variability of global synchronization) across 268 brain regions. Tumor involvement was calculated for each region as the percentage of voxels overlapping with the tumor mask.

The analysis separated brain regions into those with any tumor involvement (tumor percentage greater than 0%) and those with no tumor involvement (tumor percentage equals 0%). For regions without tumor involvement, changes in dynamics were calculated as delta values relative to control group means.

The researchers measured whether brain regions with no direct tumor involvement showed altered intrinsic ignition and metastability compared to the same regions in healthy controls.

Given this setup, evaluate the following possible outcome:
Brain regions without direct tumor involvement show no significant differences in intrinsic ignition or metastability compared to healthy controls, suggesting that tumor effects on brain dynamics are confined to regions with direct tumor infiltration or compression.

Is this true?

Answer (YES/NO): NO